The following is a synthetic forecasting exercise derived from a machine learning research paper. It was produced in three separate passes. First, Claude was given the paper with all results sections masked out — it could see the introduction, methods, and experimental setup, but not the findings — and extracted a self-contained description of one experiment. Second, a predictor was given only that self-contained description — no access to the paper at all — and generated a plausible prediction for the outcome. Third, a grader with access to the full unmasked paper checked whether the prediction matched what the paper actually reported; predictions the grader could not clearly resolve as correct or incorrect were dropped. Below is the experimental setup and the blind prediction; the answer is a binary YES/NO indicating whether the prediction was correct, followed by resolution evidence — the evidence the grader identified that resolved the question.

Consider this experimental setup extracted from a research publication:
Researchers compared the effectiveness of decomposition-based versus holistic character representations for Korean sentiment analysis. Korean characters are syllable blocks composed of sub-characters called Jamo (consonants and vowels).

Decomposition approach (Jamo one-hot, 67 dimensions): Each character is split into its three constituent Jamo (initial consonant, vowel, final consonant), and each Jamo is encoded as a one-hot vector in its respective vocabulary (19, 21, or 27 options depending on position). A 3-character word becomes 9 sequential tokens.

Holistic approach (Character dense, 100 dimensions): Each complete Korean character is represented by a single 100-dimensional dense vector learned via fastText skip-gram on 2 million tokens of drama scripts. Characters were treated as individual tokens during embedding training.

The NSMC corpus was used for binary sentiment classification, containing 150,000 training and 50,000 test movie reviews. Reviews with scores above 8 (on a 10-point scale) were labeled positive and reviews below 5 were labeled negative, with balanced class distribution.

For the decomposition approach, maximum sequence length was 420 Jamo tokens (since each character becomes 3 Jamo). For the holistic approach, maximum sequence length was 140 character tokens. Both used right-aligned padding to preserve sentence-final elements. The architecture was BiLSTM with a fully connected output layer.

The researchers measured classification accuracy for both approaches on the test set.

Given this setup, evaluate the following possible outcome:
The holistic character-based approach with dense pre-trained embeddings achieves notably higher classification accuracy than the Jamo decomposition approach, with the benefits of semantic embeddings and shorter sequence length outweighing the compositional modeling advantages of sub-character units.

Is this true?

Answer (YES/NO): NO